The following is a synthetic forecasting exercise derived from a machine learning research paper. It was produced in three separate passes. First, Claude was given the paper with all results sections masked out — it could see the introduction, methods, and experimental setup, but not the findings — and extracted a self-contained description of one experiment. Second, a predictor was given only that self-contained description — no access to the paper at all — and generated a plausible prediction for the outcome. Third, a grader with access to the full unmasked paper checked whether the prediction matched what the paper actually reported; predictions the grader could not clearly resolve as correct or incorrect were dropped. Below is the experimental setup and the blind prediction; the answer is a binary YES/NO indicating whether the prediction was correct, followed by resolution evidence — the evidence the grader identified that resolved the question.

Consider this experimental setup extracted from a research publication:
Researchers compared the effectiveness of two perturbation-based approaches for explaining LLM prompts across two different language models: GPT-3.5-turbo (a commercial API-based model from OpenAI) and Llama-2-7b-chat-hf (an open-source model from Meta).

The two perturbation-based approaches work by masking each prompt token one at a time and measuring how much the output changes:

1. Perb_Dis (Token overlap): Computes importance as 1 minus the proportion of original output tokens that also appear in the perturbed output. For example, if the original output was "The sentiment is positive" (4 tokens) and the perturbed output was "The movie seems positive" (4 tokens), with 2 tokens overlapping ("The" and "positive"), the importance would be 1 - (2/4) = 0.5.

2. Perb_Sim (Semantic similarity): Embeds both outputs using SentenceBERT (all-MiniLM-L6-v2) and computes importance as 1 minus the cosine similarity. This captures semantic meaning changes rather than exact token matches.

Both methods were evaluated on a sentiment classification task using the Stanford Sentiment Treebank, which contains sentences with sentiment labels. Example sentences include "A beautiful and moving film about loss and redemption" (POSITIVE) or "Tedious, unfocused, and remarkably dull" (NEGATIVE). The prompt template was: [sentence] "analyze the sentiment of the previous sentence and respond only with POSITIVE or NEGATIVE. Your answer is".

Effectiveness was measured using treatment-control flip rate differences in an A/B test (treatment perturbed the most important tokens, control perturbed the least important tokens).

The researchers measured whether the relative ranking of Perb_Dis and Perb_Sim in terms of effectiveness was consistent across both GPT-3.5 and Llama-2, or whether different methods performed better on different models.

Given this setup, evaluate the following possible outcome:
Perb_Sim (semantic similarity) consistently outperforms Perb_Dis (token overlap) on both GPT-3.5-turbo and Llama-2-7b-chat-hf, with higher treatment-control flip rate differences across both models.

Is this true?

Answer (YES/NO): YES